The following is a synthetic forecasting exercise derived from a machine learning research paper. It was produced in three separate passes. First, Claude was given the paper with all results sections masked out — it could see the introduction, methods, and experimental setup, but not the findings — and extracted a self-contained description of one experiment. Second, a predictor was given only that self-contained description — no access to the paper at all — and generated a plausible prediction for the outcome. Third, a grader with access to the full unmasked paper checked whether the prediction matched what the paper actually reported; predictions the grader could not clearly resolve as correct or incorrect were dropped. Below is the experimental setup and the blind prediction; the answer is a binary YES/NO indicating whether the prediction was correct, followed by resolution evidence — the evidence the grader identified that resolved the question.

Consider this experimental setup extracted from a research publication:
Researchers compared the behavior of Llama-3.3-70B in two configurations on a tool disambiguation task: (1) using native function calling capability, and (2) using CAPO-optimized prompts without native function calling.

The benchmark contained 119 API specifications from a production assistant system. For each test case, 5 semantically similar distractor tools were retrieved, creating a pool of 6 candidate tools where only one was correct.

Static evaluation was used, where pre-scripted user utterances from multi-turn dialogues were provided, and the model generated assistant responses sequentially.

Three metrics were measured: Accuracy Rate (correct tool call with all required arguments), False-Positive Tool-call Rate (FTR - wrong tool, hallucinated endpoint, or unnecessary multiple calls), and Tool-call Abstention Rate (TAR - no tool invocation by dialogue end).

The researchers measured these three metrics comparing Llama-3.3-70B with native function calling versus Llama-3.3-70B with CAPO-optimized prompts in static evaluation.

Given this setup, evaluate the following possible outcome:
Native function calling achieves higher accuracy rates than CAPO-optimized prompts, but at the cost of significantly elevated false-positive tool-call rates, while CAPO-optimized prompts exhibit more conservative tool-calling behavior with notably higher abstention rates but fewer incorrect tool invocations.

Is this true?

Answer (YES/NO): YES